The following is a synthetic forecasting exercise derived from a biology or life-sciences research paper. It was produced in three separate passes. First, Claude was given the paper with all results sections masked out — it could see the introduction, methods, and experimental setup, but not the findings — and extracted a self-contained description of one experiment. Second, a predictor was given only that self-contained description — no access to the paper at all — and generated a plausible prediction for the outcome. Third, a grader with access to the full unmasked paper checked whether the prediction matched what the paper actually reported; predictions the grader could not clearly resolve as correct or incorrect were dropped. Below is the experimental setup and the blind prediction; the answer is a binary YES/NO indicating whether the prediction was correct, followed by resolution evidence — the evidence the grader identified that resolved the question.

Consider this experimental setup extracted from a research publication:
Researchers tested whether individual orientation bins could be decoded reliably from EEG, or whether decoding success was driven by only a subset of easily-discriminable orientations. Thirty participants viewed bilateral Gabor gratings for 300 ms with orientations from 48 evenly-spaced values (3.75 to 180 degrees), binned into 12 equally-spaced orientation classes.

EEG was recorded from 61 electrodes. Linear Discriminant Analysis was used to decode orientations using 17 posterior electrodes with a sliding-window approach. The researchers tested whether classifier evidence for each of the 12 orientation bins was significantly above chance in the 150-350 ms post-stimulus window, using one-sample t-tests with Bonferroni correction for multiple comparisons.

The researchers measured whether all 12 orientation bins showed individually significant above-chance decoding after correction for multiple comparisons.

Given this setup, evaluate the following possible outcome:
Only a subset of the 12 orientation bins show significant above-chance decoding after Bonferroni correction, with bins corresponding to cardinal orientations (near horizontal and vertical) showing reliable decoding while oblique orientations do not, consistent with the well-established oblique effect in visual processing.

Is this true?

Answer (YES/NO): NO